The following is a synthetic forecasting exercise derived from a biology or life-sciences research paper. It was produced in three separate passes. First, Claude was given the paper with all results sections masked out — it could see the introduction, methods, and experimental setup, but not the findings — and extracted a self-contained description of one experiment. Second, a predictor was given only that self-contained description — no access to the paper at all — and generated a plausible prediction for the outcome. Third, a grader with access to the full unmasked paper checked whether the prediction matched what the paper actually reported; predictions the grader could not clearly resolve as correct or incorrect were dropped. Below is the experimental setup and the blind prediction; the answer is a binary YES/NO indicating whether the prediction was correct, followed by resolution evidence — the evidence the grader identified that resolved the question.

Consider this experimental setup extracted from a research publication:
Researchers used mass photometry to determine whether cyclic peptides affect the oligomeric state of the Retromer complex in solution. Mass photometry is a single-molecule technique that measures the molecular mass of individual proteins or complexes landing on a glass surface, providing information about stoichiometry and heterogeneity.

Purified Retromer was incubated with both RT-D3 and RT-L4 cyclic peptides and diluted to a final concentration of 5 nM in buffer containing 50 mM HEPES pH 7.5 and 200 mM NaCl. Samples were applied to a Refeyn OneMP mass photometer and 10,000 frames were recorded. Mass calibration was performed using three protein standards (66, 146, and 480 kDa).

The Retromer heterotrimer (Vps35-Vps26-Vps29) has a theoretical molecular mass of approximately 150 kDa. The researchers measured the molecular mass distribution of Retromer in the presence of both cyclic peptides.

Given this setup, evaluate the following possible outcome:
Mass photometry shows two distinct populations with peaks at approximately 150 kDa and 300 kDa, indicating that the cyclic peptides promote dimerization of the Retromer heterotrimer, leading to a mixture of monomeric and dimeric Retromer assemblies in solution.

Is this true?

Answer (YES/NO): NO